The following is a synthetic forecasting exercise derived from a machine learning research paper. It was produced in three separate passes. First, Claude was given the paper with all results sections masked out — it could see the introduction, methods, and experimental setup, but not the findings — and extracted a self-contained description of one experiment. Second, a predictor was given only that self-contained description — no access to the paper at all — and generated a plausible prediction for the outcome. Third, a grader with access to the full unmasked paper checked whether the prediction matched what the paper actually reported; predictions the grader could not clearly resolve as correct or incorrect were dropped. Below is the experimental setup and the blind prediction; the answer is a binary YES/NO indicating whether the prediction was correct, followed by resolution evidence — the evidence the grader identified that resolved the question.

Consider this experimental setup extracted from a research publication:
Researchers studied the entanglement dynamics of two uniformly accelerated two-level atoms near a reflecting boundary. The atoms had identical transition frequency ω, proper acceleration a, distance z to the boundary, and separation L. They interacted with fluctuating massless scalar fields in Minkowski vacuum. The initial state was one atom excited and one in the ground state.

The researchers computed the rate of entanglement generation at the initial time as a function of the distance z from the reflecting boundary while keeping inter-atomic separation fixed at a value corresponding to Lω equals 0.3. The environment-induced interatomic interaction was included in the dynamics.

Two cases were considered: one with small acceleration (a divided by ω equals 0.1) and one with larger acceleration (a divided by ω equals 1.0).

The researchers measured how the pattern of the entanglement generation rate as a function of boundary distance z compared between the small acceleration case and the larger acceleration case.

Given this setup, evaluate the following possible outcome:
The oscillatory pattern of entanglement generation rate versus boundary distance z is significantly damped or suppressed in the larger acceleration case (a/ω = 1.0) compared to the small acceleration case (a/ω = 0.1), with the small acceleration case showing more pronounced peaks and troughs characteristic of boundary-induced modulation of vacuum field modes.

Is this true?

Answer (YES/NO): YES